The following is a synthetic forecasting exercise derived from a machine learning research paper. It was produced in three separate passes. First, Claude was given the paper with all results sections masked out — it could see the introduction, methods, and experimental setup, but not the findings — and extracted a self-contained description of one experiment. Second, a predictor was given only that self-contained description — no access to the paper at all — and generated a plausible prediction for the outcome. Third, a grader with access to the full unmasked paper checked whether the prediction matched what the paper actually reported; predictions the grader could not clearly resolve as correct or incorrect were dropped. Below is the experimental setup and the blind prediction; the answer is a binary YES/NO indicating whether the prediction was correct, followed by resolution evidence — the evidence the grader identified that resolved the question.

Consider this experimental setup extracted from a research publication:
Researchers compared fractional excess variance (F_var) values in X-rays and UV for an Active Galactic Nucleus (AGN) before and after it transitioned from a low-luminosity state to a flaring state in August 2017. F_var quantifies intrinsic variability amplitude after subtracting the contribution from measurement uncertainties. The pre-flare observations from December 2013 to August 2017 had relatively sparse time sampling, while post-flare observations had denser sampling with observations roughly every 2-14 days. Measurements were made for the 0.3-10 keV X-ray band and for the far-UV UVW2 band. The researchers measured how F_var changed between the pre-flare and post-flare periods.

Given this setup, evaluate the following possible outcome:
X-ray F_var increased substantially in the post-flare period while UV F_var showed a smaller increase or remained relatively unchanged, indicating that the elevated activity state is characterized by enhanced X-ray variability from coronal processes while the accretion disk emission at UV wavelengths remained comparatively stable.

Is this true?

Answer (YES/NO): NO